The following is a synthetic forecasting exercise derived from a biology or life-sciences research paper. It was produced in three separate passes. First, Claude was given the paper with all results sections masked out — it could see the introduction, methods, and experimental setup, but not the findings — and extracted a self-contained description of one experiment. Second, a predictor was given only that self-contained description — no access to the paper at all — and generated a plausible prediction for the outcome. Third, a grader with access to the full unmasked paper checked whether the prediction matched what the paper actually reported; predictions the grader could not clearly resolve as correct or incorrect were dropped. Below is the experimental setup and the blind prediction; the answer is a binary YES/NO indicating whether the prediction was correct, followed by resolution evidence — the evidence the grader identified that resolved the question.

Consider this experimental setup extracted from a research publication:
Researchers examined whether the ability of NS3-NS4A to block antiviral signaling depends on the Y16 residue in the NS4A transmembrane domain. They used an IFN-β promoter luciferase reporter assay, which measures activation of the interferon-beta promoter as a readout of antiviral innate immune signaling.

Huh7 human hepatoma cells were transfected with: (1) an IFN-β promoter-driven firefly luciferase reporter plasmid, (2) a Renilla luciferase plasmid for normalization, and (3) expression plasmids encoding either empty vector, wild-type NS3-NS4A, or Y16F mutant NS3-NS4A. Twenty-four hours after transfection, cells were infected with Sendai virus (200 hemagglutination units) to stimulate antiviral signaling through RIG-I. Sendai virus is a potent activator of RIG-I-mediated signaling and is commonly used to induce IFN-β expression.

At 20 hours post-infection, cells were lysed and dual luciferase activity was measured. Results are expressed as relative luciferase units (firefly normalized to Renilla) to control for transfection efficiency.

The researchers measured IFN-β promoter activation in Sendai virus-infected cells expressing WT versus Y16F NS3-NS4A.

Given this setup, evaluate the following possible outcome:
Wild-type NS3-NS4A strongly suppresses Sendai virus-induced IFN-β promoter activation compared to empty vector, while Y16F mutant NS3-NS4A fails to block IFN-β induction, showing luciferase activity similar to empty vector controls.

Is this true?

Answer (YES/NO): YES